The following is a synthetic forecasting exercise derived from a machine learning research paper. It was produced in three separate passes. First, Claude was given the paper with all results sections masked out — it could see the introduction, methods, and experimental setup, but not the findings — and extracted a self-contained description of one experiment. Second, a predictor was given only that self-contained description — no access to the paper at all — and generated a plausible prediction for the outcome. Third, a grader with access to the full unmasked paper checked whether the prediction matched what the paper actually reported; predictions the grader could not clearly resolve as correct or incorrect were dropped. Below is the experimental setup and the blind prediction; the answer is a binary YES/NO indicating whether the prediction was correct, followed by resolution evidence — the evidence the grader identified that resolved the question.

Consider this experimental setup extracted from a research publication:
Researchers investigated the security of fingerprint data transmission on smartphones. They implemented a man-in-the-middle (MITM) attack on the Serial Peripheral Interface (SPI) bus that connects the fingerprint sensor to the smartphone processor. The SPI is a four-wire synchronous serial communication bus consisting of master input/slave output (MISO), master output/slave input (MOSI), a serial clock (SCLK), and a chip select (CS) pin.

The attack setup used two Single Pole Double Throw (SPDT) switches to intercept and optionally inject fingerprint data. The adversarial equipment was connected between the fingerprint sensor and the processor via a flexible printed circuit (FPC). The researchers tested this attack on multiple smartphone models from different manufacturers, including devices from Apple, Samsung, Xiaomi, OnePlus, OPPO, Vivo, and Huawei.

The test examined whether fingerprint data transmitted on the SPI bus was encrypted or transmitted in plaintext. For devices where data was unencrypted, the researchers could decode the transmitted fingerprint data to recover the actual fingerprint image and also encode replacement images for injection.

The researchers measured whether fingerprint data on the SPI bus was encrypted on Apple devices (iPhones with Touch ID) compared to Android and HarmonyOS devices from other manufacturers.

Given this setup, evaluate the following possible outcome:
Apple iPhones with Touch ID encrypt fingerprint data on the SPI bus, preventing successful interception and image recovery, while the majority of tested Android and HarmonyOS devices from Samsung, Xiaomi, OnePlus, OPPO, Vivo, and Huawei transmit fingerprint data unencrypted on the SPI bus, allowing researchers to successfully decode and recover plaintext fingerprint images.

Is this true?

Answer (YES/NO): YES